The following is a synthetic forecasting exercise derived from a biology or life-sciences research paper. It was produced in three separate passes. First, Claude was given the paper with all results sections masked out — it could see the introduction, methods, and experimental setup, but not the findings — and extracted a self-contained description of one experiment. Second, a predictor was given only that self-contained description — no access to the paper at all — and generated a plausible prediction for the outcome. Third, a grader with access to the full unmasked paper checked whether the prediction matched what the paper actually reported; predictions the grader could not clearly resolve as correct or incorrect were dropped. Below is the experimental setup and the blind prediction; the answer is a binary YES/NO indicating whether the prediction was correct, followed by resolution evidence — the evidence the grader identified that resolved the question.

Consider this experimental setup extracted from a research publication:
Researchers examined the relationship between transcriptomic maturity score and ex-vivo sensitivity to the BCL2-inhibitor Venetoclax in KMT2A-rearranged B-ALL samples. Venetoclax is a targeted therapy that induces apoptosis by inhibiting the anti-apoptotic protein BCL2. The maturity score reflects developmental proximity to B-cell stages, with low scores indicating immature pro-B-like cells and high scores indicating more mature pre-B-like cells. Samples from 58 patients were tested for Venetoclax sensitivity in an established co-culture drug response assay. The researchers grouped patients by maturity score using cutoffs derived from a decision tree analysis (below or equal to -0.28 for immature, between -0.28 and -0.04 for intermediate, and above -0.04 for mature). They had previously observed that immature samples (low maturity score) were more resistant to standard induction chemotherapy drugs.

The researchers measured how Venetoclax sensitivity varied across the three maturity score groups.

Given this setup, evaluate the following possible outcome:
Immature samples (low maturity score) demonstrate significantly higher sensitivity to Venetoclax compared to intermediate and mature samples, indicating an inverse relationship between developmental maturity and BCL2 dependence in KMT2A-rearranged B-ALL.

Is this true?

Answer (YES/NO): NO